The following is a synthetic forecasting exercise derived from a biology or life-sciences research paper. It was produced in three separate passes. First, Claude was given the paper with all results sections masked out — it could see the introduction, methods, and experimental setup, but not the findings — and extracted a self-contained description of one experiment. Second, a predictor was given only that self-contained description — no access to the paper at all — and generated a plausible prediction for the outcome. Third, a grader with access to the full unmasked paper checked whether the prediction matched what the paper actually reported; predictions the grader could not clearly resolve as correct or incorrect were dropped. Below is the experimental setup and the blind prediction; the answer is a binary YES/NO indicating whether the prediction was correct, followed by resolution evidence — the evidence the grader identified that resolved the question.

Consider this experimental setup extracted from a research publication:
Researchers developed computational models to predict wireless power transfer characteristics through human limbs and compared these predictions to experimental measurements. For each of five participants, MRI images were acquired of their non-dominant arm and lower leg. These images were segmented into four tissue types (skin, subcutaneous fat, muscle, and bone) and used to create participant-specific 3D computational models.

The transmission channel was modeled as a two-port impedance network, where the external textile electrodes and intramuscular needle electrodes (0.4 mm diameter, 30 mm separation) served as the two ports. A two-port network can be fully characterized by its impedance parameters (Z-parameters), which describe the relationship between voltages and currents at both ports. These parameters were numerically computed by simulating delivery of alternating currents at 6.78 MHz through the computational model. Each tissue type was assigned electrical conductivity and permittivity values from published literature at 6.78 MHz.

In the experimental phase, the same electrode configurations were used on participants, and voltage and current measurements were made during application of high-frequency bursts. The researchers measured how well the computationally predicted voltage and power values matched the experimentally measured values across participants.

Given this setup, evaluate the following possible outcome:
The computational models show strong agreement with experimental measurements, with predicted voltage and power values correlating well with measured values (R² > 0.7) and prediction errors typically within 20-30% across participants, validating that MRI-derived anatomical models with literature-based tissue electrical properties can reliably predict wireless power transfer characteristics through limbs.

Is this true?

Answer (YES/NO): NO